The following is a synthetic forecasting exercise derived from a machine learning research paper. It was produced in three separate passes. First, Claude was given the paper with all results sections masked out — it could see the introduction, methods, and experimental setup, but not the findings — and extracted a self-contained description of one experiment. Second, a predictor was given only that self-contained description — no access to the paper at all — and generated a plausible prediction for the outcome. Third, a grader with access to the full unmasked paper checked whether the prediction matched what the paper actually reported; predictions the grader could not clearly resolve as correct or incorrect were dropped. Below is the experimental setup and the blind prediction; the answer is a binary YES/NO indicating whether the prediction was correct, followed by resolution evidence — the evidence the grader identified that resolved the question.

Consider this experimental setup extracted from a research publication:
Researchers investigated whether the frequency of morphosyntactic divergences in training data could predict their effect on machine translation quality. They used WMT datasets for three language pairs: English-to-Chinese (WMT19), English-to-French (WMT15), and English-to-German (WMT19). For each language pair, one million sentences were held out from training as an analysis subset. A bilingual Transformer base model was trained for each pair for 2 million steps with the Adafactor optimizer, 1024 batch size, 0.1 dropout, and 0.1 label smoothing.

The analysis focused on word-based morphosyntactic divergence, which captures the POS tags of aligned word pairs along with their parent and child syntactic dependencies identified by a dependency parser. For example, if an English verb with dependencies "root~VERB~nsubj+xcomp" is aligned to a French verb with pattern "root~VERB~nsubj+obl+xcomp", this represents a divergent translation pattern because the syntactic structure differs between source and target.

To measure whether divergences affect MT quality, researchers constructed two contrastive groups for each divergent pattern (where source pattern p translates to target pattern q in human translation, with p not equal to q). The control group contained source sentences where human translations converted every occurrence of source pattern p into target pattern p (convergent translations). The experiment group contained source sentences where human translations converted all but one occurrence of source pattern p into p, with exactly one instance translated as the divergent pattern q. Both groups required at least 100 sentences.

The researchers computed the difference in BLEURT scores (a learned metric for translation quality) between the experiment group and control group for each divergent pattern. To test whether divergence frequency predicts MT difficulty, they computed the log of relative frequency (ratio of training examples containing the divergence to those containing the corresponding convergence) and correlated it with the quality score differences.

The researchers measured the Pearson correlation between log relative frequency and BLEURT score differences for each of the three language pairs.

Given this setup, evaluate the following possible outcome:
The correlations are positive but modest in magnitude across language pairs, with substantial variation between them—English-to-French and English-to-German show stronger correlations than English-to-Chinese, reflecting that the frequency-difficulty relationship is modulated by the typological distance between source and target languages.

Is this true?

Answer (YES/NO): NO